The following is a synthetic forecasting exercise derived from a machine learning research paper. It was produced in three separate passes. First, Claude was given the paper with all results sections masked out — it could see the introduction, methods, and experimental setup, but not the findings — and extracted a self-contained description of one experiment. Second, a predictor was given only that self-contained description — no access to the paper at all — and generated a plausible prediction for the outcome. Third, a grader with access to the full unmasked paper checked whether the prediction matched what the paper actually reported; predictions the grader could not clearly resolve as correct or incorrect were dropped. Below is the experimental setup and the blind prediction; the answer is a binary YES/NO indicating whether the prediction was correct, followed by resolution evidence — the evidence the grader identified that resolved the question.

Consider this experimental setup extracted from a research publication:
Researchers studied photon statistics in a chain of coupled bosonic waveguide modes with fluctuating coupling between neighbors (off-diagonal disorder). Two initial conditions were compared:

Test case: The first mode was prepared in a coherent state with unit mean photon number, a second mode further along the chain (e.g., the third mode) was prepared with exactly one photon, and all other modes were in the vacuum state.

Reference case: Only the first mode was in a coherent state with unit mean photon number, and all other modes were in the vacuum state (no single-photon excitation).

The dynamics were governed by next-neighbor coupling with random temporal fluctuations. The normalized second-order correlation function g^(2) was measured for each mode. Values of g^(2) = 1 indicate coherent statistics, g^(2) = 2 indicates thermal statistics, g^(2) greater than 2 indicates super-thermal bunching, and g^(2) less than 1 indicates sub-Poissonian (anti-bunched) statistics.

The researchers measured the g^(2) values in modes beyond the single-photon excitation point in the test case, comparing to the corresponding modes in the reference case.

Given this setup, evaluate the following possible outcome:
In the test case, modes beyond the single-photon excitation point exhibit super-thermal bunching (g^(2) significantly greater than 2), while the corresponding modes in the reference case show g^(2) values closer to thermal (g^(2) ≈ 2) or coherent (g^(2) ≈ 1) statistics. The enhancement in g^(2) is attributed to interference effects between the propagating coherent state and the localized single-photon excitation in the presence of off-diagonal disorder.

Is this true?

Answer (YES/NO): NO